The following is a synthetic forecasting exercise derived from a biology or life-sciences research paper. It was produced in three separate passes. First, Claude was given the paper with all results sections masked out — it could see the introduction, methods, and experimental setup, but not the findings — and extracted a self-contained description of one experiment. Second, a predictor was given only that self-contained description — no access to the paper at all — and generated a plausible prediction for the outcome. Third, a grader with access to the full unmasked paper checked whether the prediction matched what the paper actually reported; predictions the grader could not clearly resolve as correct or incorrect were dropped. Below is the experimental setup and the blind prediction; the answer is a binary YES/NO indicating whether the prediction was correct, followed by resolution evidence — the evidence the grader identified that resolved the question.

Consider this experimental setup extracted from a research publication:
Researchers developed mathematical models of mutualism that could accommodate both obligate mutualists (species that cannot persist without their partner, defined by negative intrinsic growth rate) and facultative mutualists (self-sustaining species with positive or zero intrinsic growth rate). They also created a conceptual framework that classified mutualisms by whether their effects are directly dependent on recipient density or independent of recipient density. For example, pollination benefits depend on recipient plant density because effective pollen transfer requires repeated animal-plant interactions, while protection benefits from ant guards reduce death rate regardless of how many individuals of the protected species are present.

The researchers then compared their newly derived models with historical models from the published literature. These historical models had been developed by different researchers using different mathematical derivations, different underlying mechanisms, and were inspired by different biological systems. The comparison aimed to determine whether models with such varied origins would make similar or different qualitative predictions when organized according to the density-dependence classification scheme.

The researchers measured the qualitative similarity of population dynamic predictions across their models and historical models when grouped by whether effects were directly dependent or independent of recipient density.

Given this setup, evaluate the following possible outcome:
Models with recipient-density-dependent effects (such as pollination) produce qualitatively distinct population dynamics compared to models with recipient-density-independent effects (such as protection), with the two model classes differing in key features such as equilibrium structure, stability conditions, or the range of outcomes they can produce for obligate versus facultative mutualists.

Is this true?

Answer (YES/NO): YES